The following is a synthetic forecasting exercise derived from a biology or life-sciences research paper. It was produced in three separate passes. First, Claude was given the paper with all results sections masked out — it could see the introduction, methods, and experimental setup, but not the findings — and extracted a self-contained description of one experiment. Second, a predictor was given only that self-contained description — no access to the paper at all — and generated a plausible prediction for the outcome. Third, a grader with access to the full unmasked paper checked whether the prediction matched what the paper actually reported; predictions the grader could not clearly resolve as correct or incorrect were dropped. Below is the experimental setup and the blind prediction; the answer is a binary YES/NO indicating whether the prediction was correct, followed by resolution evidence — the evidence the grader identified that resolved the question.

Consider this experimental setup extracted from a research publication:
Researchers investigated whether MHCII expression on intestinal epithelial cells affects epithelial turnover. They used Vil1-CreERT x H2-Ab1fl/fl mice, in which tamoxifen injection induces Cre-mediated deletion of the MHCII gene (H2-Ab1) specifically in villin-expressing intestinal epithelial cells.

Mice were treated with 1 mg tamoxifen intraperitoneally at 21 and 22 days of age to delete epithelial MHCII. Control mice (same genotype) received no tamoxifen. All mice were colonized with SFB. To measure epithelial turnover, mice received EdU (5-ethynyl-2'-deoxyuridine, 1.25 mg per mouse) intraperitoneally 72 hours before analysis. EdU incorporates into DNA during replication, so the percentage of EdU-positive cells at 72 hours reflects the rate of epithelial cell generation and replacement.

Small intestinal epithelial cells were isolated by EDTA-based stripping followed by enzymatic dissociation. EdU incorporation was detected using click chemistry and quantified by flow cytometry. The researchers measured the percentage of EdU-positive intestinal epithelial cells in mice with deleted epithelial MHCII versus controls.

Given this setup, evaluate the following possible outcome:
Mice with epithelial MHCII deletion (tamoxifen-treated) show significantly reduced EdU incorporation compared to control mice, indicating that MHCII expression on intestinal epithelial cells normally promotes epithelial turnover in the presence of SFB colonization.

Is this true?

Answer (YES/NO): NO